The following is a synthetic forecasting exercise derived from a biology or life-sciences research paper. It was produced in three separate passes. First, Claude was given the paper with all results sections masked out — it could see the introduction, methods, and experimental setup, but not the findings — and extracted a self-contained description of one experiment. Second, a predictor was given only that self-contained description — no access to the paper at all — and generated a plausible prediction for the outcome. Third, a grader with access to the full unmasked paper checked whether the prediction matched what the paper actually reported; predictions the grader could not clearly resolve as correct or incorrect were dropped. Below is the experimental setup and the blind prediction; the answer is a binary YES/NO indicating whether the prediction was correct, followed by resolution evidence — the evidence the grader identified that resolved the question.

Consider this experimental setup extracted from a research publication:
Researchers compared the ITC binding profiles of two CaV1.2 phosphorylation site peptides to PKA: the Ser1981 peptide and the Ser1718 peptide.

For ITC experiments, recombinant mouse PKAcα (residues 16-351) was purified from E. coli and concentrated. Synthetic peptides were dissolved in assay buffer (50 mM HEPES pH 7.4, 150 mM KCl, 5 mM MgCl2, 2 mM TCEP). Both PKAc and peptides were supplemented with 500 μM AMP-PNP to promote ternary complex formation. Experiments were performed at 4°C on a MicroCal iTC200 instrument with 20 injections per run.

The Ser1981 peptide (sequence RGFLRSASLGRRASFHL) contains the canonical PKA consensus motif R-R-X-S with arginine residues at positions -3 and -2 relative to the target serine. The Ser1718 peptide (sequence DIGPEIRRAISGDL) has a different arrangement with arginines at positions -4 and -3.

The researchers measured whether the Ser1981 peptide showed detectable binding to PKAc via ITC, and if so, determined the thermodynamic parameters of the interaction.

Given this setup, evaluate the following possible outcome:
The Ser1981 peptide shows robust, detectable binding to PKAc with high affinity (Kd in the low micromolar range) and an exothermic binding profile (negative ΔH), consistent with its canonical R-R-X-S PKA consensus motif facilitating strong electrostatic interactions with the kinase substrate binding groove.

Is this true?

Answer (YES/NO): NO